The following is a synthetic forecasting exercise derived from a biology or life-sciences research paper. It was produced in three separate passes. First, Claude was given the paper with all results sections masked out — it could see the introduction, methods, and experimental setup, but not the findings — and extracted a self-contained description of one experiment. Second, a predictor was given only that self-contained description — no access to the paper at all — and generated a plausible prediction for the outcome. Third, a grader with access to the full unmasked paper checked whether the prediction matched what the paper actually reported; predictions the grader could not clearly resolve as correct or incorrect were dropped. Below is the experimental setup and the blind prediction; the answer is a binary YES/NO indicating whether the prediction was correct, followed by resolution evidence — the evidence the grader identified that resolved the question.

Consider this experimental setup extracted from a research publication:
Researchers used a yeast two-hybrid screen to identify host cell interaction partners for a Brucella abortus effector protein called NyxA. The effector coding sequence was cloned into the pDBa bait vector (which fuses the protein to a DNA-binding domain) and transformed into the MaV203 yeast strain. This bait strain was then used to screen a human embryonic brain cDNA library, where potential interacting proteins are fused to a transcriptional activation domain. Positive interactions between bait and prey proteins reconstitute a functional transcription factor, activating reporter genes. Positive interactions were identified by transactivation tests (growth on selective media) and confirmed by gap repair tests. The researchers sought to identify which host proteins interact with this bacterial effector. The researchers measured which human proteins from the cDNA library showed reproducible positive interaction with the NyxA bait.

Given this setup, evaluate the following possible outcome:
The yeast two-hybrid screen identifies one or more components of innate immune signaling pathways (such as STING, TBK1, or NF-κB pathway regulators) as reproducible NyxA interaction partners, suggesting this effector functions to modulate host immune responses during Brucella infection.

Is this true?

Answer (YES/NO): NO